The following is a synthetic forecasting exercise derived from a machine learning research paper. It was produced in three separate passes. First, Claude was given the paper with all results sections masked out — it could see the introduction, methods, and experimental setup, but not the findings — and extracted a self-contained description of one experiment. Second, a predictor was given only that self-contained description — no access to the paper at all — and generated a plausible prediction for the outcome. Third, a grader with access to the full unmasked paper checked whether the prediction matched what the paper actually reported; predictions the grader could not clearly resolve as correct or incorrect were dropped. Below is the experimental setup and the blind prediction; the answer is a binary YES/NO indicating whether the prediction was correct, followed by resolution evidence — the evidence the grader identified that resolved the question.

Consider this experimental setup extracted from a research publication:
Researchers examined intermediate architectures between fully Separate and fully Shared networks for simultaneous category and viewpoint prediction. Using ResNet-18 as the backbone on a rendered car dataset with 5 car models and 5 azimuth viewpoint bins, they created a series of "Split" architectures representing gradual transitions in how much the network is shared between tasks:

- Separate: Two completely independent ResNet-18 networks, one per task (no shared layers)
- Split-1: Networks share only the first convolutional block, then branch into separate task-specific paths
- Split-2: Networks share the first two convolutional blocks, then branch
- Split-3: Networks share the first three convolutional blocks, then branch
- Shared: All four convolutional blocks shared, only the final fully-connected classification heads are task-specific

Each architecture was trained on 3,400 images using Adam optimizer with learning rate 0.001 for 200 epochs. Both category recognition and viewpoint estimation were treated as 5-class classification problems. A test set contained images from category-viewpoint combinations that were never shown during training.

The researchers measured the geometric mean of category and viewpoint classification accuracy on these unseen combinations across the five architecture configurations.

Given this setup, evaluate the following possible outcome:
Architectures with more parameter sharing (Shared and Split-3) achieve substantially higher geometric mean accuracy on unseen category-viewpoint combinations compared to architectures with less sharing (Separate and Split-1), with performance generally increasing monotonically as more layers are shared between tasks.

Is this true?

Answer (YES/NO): NO